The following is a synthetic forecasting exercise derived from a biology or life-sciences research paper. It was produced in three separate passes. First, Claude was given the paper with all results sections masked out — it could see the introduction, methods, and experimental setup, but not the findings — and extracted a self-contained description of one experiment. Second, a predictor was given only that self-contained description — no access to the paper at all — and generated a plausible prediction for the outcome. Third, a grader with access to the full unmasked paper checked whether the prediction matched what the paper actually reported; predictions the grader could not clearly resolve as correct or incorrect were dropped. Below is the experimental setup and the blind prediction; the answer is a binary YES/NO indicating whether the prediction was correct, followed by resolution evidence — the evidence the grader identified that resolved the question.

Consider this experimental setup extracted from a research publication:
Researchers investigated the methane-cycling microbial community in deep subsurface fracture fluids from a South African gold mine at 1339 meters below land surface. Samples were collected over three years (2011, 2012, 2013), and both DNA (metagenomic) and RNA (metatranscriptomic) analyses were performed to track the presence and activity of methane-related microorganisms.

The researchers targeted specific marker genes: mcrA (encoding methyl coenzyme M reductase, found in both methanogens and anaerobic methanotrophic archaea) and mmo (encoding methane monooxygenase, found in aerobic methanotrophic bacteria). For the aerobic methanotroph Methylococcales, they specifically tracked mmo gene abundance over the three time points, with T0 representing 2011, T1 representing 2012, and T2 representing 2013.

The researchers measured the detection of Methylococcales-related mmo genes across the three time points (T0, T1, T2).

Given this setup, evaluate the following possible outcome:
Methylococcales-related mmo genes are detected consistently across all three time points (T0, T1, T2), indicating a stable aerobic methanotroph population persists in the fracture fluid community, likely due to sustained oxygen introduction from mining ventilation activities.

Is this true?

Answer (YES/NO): NO